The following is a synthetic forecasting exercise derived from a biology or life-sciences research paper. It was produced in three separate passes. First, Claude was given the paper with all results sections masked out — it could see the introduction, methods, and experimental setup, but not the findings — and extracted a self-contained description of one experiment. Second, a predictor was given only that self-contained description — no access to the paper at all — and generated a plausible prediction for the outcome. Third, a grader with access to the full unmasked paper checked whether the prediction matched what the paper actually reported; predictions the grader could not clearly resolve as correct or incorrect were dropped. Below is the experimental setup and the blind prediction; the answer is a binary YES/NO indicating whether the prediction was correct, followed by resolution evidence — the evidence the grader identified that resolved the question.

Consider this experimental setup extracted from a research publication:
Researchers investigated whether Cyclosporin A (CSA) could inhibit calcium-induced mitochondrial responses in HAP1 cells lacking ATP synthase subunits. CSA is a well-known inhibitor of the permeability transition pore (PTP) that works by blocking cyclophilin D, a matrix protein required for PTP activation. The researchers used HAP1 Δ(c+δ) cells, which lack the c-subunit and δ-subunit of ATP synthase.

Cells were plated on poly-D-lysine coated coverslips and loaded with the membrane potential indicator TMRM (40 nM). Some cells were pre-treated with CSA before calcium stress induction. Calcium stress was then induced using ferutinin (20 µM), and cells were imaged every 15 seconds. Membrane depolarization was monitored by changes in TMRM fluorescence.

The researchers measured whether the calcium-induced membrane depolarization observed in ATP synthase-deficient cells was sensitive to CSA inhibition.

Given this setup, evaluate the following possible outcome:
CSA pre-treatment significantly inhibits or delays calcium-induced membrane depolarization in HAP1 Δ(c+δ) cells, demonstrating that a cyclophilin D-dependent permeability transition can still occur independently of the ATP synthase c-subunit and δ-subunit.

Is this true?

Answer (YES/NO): YES